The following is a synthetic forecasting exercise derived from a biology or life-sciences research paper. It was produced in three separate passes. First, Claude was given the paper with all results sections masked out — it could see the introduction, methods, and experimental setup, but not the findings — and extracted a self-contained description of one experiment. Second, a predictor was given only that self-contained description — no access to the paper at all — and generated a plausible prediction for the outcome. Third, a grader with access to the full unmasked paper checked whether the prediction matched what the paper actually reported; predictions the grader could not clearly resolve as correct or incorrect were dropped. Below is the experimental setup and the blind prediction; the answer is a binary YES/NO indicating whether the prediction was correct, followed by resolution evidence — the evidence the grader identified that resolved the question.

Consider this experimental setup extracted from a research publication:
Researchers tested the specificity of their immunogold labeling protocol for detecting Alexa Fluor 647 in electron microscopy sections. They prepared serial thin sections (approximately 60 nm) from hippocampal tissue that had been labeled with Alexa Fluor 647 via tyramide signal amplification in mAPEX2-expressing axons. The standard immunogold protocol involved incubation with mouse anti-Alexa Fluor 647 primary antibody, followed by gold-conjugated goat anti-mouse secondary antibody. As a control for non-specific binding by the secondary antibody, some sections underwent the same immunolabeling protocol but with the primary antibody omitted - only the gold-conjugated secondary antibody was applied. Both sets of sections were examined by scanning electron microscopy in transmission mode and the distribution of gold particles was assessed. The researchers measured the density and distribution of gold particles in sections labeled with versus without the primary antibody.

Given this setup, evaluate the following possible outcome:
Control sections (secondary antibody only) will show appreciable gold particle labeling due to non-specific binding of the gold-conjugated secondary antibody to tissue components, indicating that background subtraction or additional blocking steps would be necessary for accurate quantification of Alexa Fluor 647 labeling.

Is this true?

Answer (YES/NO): NO